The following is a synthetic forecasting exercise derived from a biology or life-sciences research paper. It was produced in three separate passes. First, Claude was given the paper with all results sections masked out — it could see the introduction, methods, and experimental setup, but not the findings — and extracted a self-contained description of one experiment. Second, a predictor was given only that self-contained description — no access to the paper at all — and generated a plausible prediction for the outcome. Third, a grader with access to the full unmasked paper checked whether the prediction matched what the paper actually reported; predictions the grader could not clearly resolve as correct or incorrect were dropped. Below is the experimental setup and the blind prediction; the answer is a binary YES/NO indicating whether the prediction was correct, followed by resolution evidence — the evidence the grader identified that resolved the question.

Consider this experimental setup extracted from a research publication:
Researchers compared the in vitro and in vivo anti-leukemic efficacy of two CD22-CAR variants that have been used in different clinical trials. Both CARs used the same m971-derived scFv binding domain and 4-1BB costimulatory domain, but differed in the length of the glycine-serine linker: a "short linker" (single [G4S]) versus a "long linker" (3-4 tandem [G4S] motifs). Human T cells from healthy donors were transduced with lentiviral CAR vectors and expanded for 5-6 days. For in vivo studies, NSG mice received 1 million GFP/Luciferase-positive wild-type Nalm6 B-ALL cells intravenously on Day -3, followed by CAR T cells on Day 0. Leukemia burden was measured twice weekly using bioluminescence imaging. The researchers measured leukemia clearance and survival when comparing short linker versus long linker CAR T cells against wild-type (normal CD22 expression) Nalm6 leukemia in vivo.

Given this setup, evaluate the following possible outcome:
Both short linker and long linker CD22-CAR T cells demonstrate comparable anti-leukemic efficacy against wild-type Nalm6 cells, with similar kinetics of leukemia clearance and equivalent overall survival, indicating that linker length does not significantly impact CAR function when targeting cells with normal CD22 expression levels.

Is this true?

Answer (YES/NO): YES